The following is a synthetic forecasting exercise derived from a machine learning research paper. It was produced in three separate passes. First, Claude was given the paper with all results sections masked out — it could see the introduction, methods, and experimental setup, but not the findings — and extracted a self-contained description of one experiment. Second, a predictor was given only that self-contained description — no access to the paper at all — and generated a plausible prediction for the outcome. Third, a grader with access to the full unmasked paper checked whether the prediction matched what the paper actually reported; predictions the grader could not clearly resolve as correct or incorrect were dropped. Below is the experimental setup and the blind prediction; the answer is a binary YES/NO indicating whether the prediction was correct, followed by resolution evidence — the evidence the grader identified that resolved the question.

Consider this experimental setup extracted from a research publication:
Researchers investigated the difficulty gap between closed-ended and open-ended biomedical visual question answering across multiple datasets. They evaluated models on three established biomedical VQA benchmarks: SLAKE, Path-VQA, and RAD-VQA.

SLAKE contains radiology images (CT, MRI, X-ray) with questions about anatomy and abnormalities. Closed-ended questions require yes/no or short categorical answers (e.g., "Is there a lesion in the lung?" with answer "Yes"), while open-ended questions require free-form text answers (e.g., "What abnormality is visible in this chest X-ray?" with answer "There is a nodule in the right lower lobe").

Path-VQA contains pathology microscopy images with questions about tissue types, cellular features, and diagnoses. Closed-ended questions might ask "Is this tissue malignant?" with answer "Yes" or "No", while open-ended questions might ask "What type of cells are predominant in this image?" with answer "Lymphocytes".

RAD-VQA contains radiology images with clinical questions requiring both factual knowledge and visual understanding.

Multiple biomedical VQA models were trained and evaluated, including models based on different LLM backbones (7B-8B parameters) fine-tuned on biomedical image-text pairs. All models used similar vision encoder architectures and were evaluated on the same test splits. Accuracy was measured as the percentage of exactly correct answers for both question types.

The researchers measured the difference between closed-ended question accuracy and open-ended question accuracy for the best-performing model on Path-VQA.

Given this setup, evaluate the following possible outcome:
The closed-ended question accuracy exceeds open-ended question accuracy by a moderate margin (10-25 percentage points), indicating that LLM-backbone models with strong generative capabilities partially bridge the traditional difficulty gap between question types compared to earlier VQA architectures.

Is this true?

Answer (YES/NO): NO